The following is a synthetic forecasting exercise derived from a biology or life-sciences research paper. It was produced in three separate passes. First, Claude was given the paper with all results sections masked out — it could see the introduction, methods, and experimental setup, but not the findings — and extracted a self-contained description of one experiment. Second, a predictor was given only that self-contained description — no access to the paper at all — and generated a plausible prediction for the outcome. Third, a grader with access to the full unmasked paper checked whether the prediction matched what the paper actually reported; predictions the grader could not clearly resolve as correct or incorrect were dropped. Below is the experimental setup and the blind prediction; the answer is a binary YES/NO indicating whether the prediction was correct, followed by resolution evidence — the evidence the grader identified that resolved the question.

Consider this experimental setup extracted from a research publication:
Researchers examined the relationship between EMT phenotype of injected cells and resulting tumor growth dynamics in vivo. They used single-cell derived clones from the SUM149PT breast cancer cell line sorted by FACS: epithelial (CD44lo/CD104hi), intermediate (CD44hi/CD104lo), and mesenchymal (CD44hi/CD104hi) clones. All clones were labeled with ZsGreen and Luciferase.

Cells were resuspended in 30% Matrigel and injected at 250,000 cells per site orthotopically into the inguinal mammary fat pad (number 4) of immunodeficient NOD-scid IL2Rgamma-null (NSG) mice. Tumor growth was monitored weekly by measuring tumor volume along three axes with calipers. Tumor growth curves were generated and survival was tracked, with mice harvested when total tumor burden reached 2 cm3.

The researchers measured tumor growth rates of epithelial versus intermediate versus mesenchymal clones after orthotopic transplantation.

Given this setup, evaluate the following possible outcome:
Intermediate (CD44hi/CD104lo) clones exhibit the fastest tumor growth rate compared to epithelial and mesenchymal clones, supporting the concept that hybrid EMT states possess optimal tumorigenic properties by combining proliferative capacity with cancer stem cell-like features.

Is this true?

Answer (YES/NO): YES